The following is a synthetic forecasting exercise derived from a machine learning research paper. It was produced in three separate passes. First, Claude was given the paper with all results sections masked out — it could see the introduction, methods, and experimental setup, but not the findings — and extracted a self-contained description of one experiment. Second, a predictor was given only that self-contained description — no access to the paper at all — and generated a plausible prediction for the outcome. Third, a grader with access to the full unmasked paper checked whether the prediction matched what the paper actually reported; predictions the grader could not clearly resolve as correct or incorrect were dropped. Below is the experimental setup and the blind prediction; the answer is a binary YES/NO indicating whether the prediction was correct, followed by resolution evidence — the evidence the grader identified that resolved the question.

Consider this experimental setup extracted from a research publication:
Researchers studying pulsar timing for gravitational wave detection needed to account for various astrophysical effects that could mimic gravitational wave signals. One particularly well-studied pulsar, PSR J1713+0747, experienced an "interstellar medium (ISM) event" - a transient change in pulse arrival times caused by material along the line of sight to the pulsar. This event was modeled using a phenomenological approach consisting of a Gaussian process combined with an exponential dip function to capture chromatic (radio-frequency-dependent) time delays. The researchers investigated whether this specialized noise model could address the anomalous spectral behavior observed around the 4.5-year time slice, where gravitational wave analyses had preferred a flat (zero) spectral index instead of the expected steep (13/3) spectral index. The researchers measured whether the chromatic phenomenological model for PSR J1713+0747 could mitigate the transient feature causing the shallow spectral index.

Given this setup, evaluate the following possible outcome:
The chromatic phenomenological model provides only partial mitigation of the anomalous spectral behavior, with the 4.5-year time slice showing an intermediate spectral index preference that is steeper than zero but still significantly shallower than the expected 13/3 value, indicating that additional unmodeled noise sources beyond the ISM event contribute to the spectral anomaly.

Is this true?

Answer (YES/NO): YES